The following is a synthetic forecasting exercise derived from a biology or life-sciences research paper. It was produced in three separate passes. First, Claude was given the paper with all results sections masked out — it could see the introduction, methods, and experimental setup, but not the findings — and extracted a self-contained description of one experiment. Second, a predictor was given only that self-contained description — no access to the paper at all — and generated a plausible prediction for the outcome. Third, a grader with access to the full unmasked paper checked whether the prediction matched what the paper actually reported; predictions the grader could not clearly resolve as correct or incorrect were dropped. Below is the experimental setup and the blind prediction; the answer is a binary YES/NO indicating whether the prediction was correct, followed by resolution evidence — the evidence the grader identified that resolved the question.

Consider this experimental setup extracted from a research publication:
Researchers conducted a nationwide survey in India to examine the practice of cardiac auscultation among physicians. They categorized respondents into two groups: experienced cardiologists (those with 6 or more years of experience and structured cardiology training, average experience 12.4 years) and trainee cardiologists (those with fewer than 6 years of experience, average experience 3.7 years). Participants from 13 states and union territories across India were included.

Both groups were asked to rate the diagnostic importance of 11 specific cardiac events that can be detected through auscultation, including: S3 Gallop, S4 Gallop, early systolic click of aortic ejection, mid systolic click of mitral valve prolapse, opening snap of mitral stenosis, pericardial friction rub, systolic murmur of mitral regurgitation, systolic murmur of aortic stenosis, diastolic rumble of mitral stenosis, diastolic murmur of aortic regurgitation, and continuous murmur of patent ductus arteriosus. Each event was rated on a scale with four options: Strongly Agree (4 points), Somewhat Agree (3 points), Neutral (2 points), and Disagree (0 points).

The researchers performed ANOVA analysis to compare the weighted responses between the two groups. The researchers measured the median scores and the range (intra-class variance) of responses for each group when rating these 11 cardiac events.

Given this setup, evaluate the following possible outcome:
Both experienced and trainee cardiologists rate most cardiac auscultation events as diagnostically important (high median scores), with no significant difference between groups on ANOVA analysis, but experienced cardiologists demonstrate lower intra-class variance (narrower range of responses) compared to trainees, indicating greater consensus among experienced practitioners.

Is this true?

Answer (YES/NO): NO